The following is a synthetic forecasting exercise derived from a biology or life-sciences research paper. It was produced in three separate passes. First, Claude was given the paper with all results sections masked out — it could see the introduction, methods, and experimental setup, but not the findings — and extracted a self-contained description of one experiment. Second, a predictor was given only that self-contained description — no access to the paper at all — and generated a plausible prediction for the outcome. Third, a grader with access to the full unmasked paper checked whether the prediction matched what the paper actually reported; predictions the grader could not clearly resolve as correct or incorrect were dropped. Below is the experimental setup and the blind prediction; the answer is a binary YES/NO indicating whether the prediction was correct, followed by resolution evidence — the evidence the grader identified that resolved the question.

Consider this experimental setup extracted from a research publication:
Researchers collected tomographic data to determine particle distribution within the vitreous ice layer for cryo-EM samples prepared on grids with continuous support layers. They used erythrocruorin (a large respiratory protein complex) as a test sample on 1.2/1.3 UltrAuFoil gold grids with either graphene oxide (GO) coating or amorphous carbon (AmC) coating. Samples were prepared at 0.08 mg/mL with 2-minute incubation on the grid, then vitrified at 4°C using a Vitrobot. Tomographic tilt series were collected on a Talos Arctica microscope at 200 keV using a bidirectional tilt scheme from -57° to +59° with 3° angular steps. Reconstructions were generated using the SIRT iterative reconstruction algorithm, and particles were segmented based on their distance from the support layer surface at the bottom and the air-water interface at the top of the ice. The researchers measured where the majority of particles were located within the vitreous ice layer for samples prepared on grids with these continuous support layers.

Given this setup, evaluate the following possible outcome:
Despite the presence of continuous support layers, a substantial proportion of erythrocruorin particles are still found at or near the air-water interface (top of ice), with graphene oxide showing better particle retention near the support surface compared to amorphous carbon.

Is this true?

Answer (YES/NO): NO